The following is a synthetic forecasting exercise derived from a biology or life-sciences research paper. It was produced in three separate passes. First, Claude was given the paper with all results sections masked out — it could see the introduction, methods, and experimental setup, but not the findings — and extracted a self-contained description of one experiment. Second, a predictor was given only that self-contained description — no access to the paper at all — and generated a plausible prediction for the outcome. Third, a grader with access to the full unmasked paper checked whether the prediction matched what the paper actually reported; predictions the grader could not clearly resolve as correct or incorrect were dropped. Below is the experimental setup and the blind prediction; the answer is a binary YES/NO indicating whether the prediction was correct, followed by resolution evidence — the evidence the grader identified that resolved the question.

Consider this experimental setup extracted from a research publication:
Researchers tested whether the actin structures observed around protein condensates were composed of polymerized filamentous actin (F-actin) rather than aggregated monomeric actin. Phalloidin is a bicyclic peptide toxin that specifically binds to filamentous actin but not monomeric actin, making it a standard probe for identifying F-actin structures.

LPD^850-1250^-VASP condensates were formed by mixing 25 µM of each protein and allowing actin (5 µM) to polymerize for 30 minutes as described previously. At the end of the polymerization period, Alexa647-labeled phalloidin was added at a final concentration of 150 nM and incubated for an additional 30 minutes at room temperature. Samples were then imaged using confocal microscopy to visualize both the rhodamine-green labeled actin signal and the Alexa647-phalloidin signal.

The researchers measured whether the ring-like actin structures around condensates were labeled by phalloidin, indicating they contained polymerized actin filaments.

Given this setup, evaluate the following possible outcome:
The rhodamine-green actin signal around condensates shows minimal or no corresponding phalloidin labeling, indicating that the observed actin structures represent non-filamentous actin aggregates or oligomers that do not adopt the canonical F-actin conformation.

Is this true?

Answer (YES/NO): NO